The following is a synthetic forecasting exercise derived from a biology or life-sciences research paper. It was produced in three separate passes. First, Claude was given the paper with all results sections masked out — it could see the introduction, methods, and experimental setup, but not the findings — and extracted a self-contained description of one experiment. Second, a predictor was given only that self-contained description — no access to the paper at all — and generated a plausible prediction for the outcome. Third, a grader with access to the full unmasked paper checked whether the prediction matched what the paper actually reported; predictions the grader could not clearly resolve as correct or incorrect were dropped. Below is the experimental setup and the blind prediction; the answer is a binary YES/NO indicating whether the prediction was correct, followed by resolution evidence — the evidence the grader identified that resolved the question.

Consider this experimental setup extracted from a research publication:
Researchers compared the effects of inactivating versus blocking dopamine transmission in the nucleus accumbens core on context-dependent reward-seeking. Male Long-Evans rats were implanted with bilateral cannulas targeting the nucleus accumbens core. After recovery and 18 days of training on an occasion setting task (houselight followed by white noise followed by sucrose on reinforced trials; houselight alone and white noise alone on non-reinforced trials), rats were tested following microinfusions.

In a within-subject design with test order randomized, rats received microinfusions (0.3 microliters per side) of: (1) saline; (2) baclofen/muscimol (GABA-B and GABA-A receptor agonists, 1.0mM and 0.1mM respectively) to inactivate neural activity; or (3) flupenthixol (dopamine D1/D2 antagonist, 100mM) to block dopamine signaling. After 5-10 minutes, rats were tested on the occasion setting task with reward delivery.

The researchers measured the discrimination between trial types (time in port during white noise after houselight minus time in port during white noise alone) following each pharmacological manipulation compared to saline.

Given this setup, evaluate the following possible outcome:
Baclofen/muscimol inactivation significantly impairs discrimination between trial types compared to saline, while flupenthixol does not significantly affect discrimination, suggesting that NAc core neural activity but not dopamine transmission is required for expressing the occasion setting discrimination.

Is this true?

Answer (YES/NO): NO